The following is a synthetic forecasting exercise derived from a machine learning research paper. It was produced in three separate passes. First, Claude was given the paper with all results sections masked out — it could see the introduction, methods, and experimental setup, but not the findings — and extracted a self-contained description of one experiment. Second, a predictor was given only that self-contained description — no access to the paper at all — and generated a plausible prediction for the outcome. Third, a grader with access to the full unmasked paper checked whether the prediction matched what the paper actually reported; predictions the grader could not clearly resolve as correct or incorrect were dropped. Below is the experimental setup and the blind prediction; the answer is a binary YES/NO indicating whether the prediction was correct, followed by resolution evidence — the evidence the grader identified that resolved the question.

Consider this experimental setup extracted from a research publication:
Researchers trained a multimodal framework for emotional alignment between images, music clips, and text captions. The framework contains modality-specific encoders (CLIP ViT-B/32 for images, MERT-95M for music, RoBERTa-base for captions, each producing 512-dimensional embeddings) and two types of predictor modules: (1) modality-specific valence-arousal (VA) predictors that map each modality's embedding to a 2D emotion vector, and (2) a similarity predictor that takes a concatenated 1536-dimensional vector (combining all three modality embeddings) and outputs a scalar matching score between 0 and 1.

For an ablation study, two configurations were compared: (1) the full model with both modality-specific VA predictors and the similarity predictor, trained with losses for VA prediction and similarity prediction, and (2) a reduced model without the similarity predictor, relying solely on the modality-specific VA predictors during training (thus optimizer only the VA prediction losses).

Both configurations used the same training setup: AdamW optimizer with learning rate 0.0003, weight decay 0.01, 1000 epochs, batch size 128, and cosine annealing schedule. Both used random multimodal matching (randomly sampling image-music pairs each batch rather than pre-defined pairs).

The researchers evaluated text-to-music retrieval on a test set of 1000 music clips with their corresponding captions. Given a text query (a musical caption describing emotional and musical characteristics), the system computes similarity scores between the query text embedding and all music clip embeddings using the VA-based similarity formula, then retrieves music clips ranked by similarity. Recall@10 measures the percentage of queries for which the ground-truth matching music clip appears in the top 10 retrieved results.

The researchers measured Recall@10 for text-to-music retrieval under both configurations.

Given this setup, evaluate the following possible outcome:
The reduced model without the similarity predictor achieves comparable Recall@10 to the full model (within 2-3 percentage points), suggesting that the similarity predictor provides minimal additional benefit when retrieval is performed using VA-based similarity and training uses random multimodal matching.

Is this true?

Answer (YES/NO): NO